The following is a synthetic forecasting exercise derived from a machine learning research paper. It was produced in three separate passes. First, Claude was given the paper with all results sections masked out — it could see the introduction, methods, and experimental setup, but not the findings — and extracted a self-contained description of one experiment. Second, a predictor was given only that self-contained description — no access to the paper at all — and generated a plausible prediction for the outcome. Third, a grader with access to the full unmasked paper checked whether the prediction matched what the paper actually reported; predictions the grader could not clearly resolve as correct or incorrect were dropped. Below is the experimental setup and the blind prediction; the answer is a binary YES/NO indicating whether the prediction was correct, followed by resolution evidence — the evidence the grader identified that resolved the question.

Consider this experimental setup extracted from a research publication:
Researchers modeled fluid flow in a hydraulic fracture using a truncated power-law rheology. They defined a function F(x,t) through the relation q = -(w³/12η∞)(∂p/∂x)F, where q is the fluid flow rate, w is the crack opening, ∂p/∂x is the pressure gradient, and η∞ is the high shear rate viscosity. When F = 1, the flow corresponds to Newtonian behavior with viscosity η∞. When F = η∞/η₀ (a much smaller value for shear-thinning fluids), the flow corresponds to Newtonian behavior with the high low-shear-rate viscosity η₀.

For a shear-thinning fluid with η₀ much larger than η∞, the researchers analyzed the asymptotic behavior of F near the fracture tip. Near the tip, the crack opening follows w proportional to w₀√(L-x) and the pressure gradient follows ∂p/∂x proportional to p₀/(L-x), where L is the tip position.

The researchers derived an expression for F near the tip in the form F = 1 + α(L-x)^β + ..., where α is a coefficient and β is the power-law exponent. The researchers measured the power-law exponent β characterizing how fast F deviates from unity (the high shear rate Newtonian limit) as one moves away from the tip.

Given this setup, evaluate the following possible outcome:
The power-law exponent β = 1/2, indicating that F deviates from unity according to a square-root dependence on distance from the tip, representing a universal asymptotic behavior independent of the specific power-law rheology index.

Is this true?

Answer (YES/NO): NO